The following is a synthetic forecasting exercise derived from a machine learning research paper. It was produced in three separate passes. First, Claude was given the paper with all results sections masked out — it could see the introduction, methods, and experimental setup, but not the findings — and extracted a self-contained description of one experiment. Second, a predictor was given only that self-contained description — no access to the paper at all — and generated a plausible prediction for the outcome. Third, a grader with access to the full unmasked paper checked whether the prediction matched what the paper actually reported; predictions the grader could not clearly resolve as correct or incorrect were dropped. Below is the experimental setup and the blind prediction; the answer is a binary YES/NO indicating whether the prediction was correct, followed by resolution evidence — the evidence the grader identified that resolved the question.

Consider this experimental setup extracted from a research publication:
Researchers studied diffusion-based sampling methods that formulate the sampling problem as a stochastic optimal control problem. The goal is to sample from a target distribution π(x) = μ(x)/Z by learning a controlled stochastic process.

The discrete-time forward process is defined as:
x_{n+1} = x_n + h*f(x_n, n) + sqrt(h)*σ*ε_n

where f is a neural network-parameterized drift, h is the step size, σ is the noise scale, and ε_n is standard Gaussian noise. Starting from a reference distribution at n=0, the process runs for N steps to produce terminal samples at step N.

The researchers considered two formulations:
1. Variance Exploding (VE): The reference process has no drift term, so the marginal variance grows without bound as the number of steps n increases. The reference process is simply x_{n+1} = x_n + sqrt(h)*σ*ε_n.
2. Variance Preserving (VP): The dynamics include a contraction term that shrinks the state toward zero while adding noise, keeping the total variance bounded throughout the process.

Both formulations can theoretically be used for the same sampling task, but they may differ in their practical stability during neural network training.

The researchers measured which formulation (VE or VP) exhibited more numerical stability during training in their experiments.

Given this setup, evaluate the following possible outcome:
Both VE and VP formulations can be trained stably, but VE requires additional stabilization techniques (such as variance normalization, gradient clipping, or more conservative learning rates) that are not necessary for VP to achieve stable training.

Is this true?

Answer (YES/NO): NO